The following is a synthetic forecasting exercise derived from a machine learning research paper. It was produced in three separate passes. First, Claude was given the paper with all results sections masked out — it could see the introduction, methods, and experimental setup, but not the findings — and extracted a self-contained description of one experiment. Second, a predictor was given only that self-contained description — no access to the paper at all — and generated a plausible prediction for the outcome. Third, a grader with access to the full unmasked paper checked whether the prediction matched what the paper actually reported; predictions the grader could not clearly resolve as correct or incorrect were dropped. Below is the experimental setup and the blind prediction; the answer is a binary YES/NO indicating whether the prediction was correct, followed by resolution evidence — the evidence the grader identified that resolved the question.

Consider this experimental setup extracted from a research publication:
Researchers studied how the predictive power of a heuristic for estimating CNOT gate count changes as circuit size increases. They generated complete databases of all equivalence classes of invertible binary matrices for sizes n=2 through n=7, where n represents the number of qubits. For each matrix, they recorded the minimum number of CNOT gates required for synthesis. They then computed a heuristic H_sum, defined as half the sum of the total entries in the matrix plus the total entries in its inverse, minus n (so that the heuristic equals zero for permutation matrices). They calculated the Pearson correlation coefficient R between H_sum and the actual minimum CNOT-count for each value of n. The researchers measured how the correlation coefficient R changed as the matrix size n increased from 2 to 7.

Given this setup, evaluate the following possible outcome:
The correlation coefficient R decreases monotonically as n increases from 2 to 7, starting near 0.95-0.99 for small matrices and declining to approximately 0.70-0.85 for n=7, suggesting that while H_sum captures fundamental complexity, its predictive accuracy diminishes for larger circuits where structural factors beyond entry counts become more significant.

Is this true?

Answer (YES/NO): YES